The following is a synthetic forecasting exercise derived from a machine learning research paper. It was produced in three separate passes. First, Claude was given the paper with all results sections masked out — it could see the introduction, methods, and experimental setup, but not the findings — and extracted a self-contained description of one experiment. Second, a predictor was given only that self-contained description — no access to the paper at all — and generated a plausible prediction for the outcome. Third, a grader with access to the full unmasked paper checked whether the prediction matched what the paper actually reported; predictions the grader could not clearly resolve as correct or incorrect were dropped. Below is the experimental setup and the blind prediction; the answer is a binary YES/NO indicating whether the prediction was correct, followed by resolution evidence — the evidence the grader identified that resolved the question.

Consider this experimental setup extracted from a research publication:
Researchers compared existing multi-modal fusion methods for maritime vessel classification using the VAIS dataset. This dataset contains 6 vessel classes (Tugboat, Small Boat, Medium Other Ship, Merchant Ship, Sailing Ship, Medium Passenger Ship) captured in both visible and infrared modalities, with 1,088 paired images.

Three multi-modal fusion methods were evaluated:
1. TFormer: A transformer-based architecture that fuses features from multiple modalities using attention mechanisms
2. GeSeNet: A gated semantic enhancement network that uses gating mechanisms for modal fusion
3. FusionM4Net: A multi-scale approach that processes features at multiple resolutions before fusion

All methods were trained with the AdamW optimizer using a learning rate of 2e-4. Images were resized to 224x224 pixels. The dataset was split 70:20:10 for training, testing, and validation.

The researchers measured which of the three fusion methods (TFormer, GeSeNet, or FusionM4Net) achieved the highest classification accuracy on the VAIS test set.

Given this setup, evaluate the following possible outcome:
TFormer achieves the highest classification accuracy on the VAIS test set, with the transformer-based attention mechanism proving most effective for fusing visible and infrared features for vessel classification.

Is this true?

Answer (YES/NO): YES